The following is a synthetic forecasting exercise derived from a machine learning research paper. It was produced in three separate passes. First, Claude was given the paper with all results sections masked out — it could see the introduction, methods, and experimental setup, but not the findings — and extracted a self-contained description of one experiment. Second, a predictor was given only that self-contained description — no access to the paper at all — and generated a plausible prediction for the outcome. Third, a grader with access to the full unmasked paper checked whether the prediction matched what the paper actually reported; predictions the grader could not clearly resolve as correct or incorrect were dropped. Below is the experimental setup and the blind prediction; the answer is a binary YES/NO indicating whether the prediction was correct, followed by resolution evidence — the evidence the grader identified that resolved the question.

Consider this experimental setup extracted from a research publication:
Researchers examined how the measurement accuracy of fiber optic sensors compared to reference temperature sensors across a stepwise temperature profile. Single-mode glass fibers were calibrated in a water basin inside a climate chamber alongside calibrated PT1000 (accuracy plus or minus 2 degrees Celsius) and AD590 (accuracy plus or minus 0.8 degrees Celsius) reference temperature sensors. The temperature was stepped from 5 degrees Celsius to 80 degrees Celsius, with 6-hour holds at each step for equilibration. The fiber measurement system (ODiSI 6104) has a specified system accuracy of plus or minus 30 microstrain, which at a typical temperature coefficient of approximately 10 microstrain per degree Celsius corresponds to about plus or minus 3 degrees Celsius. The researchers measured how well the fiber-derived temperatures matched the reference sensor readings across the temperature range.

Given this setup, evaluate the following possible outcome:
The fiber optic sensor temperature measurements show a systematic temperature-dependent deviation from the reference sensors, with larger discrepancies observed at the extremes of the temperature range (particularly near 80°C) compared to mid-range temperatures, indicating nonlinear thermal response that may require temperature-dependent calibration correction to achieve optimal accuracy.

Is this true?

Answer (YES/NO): NO